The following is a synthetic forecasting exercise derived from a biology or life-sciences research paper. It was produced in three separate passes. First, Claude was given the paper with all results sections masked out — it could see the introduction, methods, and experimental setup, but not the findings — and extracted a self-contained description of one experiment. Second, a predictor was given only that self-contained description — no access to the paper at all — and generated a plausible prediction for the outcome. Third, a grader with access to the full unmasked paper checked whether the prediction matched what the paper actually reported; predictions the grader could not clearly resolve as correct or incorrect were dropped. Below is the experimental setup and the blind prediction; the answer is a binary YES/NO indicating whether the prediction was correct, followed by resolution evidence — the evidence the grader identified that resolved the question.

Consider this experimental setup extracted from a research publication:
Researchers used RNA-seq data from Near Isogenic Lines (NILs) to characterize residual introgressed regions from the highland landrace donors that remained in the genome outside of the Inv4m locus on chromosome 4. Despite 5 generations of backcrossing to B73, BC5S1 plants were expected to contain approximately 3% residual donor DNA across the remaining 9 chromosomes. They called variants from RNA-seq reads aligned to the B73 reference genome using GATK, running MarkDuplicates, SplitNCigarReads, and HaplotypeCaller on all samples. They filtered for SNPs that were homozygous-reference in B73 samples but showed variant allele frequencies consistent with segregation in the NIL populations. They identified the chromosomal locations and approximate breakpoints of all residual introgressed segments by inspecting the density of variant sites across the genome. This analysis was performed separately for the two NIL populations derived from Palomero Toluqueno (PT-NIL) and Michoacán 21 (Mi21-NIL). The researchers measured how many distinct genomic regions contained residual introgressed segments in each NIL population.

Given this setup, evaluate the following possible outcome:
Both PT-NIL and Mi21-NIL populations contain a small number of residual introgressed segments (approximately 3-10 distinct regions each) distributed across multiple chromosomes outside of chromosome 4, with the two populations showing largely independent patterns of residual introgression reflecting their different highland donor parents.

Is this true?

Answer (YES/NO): NO